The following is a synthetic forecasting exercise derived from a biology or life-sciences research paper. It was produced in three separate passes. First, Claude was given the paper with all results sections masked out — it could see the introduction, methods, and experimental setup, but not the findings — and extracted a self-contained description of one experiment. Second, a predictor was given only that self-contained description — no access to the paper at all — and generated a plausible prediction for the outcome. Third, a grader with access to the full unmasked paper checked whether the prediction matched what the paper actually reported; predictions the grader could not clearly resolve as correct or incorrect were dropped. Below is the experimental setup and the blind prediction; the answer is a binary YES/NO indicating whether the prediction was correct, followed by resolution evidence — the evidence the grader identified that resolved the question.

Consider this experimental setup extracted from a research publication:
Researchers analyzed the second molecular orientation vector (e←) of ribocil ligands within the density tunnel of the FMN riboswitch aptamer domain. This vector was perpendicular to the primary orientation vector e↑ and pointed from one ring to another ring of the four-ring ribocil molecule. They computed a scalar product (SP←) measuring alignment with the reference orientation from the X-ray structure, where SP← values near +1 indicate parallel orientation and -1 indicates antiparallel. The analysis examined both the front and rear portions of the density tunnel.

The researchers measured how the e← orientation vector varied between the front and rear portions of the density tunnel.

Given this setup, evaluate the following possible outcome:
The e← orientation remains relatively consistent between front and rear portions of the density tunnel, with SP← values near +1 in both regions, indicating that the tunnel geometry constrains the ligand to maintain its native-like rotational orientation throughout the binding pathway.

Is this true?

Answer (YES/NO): YES